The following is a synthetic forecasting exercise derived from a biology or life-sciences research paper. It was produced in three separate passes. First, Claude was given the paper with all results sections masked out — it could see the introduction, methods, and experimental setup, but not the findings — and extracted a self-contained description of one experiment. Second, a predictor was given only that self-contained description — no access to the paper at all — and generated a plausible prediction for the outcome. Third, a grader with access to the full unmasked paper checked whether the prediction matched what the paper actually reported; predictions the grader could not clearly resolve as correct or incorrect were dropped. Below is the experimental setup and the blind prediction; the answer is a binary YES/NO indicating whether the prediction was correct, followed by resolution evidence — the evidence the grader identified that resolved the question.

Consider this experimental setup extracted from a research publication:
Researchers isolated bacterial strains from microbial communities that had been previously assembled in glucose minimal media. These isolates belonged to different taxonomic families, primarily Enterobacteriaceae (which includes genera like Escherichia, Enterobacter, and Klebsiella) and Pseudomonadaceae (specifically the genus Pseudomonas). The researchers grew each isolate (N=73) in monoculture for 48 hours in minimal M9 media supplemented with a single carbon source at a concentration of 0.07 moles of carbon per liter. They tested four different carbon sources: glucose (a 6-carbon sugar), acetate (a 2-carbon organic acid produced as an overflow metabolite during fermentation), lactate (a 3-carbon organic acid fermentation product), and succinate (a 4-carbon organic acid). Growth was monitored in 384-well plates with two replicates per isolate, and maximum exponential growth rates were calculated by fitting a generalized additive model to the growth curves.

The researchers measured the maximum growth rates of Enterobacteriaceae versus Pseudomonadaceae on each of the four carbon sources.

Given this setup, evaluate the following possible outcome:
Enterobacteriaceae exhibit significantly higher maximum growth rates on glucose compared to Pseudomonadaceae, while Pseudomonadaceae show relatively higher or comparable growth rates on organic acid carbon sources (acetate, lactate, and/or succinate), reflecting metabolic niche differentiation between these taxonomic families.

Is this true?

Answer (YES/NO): YES